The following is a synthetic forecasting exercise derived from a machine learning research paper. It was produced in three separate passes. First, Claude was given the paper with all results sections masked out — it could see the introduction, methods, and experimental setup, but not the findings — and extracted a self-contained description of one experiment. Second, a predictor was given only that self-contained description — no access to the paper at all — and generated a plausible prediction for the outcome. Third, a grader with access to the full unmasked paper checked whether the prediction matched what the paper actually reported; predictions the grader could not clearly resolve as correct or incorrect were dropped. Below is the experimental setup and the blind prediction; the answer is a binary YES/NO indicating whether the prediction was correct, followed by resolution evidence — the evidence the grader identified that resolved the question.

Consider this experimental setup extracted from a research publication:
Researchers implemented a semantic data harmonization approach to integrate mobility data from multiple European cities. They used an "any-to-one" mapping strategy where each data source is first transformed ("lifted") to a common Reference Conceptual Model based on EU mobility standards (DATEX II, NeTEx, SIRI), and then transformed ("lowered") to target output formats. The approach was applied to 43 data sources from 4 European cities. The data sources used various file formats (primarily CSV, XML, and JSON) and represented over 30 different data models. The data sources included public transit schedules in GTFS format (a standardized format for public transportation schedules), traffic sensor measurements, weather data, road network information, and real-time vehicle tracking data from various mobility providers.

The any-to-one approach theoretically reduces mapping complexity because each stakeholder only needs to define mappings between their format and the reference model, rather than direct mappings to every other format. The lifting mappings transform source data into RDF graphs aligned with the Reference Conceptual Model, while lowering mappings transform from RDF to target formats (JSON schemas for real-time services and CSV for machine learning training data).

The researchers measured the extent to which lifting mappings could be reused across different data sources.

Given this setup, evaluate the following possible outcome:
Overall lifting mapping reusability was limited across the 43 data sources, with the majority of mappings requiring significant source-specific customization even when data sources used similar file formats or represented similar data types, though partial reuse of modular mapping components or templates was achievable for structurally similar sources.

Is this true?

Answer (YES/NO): NO